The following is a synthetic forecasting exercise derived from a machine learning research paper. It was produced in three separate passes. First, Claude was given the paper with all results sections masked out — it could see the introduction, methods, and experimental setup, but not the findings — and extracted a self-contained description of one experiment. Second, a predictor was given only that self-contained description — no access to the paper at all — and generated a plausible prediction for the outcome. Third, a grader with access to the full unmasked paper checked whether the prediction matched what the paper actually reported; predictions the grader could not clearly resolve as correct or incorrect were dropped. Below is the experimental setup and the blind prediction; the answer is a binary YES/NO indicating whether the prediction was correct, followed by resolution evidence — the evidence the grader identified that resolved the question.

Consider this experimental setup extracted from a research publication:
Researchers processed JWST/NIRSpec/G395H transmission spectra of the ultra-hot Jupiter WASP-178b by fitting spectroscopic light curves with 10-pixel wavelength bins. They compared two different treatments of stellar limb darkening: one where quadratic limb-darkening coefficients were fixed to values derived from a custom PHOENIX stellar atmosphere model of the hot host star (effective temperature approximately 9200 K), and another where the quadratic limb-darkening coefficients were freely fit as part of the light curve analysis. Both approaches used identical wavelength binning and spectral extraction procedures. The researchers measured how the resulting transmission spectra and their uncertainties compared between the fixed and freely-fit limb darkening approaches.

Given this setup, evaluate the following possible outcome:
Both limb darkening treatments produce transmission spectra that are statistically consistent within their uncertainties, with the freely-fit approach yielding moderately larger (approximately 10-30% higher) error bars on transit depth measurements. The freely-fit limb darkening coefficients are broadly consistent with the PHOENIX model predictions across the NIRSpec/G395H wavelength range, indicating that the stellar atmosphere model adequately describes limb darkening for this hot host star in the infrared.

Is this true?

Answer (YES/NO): NO